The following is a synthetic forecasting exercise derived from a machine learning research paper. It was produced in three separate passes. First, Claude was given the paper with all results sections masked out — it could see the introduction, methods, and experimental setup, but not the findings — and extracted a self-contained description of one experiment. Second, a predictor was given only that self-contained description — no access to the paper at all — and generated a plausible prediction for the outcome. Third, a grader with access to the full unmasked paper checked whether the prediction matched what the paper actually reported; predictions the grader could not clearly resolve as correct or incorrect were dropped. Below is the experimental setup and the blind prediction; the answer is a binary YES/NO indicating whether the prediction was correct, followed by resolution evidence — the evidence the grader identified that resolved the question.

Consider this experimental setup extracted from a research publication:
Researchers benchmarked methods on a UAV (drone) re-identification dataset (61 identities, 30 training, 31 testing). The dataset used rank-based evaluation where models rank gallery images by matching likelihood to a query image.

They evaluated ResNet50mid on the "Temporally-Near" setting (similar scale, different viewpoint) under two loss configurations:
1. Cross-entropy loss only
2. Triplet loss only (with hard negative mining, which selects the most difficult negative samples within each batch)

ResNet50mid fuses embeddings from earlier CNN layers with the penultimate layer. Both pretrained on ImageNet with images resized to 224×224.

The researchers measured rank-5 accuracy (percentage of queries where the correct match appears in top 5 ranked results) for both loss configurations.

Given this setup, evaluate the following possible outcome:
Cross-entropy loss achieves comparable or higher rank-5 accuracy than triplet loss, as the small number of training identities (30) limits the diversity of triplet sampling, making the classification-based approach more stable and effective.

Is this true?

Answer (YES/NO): YES